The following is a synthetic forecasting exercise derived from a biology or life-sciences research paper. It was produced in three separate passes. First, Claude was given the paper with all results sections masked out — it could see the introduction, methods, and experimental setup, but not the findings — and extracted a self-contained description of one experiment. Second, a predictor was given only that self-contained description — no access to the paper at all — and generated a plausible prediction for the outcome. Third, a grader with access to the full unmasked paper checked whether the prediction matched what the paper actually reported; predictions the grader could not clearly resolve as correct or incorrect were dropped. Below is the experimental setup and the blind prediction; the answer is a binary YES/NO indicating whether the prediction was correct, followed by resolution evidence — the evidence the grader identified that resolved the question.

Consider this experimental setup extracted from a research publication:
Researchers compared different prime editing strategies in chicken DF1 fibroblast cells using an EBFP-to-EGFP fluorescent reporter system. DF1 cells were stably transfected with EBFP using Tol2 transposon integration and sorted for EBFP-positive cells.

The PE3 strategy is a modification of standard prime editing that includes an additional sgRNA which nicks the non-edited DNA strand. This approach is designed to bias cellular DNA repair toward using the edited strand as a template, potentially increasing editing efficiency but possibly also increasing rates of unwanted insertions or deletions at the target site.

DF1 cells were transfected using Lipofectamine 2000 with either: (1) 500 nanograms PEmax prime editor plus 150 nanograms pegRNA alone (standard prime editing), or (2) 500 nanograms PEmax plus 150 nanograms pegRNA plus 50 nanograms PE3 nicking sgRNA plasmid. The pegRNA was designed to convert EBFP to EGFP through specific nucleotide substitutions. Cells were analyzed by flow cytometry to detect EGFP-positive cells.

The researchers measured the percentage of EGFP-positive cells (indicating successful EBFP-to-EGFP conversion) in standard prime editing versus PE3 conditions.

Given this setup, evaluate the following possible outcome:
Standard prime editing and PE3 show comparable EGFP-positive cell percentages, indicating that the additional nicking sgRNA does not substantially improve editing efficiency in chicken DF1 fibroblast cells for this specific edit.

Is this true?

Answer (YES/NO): NO